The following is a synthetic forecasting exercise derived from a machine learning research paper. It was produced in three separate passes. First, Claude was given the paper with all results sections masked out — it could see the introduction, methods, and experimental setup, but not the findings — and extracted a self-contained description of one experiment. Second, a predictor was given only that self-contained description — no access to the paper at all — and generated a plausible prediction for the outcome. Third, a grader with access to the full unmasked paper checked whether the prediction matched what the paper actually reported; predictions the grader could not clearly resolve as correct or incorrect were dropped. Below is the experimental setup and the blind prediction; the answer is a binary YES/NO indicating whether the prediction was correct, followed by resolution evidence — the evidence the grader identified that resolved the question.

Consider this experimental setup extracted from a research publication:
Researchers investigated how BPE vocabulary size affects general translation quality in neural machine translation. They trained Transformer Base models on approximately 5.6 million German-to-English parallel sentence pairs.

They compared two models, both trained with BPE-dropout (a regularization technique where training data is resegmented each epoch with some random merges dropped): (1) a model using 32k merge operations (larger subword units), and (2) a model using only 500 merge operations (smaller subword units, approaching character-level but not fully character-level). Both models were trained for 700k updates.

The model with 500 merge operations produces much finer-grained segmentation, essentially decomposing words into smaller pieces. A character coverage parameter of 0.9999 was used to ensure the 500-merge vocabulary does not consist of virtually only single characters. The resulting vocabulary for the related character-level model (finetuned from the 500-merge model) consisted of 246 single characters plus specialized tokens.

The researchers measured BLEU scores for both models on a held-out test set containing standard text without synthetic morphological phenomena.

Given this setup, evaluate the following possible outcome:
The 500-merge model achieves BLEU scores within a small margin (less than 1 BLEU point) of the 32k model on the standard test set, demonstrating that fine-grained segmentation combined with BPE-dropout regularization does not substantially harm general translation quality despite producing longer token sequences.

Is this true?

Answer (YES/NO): NO